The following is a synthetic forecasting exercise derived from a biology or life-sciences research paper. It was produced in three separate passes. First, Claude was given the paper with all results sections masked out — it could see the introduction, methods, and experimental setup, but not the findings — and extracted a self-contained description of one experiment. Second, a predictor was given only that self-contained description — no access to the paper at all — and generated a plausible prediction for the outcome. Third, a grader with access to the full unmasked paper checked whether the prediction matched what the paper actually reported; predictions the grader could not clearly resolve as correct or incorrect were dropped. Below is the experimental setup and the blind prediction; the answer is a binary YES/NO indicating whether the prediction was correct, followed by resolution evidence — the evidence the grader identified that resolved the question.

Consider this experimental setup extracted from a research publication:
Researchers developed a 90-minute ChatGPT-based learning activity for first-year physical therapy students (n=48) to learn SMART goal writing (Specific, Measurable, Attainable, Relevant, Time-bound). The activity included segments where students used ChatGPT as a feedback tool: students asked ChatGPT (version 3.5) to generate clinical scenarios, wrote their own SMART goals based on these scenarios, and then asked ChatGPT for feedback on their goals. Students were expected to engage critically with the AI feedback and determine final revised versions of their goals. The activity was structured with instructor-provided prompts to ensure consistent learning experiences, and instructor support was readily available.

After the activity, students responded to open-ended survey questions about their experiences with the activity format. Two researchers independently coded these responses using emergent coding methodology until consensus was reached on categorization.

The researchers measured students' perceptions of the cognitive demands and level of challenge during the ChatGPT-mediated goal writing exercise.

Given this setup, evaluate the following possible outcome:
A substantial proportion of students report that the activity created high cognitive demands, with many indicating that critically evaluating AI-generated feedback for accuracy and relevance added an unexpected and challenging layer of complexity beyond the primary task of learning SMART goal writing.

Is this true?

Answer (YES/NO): NO